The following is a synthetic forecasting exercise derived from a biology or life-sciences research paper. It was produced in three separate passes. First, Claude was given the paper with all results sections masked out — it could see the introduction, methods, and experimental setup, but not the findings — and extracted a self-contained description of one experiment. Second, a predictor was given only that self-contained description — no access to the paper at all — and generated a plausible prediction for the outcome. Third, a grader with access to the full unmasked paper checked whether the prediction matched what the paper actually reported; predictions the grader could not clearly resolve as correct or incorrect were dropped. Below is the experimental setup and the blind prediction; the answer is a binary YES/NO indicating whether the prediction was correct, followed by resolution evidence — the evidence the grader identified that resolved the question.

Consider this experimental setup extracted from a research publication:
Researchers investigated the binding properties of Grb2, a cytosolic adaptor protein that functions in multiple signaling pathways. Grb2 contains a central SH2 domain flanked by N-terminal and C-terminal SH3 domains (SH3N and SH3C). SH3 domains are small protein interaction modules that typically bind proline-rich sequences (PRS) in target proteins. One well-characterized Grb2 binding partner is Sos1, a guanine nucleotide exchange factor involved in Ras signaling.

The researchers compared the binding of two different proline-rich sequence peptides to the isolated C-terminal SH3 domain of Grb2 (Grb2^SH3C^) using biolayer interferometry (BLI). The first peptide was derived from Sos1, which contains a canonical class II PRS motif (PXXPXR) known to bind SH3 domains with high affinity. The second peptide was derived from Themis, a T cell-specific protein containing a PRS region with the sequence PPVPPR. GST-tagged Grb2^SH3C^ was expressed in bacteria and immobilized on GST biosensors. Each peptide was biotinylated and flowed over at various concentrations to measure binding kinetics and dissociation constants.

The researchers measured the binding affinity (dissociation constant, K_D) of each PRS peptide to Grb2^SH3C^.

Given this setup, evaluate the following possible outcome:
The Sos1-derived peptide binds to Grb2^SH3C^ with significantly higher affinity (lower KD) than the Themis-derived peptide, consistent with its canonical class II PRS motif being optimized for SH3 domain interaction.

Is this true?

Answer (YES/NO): YES